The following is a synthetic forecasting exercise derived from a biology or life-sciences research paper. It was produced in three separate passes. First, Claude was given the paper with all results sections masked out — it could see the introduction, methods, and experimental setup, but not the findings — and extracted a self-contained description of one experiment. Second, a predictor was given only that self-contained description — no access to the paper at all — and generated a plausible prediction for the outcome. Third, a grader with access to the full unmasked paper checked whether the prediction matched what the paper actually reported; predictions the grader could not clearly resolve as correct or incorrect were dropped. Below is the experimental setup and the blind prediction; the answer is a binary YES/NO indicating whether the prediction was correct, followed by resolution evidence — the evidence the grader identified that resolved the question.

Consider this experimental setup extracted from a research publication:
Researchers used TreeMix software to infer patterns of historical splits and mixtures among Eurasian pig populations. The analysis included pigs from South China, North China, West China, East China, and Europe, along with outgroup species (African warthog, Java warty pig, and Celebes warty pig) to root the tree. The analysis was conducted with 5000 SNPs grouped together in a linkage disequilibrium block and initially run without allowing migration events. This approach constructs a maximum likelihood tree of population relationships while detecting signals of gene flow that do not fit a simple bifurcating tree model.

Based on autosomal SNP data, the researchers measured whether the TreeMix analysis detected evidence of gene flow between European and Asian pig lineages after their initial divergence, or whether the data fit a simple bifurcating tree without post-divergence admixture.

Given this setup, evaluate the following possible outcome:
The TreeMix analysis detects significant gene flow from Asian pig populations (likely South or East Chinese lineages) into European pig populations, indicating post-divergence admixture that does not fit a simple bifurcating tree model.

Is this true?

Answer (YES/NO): NO